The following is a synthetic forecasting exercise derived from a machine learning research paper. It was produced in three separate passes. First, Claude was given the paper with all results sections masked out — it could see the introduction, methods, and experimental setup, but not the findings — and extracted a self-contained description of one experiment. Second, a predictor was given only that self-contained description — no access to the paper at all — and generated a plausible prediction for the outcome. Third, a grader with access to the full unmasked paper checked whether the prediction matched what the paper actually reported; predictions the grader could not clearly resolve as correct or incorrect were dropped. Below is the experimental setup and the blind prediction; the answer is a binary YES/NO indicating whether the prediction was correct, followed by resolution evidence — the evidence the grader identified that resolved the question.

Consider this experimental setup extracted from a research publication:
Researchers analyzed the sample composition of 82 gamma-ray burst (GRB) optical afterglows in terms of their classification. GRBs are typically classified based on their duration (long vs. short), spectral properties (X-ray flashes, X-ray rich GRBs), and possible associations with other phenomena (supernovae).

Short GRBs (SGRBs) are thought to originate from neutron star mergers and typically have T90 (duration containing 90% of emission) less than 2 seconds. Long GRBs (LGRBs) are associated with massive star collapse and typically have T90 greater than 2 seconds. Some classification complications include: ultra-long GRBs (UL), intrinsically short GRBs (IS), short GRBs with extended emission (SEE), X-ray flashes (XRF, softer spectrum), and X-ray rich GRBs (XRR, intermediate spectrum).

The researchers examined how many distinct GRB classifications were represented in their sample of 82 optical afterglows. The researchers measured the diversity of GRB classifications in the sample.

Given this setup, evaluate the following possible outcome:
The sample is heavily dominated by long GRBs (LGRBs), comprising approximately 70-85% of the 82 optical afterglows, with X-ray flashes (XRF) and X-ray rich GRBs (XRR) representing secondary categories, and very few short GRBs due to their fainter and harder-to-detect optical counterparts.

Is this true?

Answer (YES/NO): NO